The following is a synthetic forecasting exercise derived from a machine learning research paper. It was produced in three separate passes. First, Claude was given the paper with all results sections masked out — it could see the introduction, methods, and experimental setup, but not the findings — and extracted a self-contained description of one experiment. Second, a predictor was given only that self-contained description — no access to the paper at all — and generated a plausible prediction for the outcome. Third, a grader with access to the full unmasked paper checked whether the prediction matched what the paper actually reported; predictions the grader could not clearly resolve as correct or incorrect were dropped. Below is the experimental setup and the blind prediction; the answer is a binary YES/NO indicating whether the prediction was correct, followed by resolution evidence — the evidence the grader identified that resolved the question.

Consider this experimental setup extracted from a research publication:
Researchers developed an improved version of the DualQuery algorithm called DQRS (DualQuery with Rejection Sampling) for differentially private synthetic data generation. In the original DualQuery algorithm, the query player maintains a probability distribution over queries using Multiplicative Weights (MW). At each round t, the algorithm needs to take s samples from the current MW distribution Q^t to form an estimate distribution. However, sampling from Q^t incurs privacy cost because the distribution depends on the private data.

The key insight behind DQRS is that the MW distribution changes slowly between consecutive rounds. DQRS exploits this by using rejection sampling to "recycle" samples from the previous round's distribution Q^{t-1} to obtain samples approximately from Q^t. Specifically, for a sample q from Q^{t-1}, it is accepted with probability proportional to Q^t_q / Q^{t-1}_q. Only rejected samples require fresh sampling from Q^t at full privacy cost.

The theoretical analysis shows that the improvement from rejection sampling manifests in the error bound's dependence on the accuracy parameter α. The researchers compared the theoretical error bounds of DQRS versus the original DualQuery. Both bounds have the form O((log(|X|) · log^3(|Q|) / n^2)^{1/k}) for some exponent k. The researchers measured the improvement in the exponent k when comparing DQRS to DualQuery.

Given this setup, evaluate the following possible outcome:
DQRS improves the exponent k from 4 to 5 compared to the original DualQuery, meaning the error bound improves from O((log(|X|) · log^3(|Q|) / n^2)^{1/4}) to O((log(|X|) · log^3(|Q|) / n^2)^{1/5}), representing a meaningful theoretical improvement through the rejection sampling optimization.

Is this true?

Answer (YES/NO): NO